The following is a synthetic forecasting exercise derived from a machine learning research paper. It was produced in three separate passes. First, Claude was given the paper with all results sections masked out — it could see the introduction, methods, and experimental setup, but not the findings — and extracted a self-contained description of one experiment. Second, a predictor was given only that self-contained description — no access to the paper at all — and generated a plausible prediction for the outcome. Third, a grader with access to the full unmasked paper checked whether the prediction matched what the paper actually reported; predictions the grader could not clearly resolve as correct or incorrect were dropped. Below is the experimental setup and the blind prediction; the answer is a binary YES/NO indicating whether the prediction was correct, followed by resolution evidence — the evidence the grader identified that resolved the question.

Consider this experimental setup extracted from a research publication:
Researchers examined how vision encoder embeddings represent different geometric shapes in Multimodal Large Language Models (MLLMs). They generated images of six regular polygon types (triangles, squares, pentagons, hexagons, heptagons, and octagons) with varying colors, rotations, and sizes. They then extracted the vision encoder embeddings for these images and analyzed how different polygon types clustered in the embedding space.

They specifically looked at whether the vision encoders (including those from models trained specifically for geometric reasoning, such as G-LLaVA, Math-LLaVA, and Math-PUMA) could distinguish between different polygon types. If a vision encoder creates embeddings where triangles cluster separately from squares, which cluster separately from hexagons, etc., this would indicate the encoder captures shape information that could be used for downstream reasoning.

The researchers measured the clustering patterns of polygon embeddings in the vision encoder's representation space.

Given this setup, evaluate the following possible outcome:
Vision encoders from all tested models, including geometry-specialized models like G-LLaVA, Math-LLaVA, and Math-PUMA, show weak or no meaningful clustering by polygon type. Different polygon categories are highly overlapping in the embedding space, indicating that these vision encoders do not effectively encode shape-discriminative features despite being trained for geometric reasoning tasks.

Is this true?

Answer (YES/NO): NO